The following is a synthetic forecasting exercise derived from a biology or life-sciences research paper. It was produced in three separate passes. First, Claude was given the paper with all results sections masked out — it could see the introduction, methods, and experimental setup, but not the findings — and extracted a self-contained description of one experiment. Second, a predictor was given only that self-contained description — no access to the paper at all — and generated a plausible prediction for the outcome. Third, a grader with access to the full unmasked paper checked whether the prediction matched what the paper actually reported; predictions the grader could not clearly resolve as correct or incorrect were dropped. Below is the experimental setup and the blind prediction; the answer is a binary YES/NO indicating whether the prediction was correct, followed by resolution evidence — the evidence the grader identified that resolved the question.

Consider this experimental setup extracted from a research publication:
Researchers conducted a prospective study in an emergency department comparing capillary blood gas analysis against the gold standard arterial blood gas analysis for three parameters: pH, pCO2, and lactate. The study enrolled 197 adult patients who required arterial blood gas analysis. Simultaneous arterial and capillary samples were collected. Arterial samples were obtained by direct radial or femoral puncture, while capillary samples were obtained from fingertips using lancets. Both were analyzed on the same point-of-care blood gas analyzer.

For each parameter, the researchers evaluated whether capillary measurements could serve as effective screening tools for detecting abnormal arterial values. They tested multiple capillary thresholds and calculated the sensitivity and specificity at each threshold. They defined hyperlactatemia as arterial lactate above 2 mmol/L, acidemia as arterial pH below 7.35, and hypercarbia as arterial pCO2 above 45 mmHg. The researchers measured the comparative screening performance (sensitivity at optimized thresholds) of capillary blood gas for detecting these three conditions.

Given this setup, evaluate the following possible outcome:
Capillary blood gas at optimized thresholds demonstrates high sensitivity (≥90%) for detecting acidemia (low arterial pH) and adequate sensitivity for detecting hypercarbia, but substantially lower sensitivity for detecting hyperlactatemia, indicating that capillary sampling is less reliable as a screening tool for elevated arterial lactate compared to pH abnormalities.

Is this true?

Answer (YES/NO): YES